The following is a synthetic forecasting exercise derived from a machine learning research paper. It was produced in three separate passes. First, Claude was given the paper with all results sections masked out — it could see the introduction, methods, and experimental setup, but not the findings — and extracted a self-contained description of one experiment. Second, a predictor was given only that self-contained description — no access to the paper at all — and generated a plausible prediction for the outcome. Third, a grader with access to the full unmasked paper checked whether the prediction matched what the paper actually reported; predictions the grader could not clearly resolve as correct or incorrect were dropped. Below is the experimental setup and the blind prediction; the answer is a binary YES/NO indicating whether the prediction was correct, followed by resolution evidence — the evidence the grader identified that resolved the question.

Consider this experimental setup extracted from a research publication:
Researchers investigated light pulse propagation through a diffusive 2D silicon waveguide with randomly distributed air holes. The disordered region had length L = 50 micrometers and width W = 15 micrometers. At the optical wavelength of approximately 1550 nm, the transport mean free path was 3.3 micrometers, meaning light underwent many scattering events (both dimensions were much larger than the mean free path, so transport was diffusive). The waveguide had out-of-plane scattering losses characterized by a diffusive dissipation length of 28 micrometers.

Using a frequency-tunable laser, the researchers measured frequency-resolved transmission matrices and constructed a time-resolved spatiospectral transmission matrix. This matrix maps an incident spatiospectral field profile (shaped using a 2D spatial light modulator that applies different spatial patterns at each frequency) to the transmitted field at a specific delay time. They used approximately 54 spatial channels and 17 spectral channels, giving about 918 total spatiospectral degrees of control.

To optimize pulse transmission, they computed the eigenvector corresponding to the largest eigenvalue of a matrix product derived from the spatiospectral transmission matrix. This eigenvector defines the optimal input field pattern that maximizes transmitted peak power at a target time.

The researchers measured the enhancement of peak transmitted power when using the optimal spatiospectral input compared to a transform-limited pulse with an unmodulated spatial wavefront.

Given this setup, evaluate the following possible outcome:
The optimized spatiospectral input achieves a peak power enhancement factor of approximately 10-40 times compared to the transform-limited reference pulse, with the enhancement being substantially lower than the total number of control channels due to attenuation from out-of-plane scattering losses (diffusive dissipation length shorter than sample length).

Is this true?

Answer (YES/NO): YES